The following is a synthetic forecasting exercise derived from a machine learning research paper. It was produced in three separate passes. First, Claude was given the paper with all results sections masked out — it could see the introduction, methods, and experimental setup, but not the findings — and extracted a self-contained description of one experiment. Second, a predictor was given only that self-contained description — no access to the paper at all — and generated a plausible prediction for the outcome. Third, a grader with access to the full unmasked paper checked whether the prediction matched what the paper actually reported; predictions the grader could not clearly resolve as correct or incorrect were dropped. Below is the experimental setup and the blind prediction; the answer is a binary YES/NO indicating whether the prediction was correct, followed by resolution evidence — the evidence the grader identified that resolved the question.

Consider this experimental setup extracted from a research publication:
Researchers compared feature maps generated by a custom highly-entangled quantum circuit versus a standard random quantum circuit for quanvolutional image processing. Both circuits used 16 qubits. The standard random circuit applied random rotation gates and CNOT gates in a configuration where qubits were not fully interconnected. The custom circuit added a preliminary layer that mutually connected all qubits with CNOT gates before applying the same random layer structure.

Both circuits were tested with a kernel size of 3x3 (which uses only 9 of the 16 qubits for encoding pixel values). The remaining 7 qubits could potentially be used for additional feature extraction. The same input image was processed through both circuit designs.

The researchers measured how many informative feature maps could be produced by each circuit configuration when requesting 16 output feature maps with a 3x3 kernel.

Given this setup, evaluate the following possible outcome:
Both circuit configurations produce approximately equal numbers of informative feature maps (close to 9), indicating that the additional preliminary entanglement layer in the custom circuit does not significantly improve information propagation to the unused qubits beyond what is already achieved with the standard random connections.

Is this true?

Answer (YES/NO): NO